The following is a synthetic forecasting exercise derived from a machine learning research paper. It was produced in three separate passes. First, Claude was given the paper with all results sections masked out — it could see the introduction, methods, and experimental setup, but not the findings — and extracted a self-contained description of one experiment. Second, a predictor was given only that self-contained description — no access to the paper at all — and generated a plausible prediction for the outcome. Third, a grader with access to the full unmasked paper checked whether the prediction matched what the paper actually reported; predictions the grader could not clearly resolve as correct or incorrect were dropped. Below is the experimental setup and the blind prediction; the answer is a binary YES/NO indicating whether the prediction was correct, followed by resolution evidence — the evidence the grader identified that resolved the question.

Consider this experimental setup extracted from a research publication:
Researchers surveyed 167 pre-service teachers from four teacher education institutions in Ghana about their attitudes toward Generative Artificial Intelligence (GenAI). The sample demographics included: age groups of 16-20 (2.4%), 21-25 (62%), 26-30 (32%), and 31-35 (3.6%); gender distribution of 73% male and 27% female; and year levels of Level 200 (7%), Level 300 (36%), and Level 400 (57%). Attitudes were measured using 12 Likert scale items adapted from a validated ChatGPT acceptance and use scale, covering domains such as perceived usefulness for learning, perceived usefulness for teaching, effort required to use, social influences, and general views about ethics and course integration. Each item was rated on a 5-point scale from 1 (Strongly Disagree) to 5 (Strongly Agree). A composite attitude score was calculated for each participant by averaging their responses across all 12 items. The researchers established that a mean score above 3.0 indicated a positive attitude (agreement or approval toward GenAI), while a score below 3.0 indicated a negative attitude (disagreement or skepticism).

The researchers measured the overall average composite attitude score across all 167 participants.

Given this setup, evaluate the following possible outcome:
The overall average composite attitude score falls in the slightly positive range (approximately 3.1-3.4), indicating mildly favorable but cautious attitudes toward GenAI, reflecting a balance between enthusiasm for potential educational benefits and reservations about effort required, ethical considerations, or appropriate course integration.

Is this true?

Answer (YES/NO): NO